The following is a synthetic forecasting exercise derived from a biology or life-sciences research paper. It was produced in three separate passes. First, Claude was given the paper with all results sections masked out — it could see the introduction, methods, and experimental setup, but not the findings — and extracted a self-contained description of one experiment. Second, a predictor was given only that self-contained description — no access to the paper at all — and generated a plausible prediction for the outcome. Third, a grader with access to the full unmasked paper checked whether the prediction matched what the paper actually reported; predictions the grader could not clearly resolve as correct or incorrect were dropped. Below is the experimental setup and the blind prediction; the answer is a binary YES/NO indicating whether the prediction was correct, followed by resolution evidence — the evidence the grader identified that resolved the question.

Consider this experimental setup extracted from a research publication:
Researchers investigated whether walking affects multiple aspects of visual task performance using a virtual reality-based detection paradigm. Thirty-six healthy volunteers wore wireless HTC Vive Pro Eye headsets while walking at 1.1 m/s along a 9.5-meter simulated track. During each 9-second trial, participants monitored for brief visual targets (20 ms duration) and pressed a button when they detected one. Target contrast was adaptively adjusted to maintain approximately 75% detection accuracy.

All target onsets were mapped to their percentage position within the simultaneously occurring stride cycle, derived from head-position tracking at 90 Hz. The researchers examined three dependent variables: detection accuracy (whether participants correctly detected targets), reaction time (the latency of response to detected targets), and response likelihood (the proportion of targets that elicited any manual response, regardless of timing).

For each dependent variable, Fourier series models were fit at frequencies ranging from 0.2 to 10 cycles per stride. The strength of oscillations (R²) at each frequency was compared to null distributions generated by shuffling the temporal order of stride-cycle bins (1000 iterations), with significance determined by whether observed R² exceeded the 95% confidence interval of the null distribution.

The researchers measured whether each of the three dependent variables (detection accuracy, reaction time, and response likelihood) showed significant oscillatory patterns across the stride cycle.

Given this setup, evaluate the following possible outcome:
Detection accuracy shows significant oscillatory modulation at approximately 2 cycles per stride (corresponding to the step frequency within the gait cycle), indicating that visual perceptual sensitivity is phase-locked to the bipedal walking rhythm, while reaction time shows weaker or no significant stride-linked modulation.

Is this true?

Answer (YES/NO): NO